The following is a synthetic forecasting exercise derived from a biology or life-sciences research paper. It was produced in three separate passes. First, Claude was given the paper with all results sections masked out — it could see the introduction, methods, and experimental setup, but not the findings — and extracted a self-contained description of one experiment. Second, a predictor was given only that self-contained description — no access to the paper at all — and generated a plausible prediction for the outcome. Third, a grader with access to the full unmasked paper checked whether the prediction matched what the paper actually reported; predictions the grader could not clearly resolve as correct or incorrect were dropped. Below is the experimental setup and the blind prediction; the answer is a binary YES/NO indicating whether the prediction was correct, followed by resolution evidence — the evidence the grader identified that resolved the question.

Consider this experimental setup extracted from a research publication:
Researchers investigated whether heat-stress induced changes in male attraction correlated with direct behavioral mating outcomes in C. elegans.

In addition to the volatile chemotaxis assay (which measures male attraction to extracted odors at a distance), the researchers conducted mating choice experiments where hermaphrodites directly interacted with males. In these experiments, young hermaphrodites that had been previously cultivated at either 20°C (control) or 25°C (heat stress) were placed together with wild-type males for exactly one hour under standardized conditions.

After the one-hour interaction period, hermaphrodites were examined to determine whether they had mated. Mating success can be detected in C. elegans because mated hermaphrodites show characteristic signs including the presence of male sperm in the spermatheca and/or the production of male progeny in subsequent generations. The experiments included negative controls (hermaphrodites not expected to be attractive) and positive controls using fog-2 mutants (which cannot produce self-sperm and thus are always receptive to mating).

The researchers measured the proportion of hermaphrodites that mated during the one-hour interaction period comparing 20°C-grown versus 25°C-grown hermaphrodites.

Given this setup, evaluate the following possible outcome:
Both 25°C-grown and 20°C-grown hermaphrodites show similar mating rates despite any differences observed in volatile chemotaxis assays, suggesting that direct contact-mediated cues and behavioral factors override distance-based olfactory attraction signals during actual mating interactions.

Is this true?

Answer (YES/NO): NO